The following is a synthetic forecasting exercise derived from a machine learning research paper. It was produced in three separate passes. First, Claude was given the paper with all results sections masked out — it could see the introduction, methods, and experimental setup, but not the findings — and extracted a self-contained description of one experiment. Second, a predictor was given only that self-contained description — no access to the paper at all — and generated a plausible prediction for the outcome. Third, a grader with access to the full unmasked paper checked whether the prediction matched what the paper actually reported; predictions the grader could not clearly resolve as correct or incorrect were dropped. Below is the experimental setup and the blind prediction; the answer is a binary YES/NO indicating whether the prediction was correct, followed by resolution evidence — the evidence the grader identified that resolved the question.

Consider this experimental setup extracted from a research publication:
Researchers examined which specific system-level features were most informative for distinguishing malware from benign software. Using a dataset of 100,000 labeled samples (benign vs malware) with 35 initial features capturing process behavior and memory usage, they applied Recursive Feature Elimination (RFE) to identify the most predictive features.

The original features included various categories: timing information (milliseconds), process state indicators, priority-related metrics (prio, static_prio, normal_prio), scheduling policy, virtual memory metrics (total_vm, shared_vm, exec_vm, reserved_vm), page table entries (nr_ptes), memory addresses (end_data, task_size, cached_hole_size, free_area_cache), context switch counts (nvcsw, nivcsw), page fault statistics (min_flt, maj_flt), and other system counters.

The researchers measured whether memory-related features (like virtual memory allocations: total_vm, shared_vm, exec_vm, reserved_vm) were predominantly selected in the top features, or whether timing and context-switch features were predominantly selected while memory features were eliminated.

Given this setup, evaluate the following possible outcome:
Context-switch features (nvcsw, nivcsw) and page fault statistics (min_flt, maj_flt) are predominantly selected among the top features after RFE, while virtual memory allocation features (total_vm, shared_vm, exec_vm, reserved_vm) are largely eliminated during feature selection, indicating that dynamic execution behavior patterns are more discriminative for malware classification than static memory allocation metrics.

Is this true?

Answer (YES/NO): NO